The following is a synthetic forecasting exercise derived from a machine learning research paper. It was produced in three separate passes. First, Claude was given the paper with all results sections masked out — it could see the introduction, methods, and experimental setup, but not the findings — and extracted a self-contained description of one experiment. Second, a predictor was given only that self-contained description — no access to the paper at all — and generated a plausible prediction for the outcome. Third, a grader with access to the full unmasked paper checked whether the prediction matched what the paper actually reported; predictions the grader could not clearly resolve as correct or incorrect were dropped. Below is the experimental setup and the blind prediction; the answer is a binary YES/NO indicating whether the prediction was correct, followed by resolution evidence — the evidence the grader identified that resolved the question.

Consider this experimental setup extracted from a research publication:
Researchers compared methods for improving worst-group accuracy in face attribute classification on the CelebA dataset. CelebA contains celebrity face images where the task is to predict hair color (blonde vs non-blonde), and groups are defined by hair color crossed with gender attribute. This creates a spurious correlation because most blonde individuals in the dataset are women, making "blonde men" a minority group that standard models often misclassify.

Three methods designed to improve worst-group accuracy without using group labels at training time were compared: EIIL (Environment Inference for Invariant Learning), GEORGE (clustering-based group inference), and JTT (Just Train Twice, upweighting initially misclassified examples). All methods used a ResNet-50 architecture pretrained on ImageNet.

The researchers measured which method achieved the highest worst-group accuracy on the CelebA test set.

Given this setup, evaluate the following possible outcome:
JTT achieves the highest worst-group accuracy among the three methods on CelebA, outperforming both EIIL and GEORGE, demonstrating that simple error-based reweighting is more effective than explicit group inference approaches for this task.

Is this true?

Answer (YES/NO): NO